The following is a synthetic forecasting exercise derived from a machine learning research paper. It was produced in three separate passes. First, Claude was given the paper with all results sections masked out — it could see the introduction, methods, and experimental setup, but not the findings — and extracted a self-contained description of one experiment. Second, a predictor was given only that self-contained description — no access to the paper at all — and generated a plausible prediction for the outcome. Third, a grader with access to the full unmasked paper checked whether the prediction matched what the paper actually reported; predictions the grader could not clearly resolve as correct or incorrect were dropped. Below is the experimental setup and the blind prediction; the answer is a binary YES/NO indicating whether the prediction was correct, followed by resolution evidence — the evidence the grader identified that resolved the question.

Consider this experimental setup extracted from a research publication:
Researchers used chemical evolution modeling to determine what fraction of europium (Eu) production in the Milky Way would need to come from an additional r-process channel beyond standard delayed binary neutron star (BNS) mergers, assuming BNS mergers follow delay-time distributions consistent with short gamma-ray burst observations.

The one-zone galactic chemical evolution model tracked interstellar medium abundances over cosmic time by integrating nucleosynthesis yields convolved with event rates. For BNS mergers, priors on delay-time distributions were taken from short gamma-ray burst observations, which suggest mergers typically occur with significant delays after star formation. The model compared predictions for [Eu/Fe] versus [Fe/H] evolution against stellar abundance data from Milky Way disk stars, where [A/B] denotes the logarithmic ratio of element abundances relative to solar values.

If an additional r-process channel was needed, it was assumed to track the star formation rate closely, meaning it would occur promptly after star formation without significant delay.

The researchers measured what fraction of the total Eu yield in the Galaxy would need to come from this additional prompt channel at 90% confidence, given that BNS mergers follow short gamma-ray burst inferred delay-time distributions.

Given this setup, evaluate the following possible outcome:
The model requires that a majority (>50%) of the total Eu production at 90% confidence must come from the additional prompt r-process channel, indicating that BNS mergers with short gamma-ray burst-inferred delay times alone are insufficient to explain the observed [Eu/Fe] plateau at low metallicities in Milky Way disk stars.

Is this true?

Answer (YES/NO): YES